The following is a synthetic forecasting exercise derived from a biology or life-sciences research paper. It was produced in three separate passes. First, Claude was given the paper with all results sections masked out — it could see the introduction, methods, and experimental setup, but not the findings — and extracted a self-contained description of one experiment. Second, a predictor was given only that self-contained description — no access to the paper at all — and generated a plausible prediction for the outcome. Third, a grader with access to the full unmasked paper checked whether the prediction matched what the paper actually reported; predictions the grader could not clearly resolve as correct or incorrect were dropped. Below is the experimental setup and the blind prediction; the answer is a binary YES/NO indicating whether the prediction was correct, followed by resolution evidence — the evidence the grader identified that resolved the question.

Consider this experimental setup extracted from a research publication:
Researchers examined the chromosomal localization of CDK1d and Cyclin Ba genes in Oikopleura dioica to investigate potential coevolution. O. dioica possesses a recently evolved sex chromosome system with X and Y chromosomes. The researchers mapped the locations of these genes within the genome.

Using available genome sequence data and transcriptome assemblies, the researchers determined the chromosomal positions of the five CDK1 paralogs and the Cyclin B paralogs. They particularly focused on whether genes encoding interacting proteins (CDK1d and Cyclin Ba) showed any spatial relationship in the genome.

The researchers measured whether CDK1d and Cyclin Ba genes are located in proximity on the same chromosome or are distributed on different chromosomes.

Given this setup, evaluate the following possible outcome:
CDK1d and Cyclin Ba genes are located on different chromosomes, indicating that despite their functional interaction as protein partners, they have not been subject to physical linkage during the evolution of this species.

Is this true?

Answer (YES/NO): NO